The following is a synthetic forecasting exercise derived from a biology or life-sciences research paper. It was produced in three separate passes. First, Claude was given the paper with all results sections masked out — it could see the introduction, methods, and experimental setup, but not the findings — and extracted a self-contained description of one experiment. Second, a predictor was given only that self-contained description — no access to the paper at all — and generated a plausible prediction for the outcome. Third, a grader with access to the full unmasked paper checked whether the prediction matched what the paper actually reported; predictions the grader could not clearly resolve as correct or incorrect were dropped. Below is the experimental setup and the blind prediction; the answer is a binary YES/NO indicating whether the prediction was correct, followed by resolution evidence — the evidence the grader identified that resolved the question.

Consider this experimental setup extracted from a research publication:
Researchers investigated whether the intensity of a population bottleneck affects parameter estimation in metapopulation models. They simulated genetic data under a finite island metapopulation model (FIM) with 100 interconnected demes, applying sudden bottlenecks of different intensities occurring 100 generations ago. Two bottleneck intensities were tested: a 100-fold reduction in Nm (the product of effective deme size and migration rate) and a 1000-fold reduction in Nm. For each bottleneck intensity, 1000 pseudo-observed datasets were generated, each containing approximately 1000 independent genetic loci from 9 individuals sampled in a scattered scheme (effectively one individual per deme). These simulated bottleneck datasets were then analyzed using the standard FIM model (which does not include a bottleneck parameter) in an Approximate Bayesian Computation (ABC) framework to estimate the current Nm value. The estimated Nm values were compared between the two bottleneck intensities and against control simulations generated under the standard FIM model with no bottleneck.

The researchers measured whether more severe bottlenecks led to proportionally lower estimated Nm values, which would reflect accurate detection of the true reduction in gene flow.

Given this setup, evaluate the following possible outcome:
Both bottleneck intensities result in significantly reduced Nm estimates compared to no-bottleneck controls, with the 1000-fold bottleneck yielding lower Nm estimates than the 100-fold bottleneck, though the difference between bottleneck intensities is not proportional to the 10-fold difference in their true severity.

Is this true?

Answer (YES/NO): NO